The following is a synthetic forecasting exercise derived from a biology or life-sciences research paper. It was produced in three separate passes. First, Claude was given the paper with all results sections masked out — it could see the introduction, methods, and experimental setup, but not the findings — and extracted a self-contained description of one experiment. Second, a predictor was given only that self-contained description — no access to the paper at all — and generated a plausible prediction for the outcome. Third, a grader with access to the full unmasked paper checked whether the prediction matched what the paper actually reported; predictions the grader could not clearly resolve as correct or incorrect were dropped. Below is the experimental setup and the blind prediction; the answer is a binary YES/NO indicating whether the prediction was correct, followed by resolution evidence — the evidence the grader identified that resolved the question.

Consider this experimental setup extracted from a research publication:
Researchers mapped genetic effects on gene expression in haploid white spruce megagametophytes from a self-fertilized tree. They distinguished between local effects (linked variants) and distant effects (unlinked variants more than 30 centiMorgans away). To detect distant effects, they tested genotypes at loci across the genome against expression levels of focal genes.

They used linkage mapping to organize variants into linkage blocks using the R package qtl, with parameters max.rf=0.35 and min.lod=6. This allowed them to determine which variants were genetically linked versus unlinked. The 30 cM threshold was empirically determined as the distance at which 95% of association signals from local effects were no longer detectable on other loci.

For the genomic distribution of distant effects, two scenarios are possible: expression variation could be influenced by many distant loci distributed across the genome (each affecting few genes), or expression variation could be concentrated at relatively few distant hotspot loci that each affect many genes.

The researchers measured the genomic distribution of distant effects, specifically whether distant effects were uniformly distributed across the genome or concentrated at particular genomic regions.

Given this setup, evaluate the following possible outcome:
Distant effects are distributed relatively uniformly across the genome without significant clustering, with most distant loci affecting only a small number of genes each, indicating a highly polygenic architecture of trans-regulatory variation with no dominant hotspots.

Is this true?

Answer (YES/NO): YES